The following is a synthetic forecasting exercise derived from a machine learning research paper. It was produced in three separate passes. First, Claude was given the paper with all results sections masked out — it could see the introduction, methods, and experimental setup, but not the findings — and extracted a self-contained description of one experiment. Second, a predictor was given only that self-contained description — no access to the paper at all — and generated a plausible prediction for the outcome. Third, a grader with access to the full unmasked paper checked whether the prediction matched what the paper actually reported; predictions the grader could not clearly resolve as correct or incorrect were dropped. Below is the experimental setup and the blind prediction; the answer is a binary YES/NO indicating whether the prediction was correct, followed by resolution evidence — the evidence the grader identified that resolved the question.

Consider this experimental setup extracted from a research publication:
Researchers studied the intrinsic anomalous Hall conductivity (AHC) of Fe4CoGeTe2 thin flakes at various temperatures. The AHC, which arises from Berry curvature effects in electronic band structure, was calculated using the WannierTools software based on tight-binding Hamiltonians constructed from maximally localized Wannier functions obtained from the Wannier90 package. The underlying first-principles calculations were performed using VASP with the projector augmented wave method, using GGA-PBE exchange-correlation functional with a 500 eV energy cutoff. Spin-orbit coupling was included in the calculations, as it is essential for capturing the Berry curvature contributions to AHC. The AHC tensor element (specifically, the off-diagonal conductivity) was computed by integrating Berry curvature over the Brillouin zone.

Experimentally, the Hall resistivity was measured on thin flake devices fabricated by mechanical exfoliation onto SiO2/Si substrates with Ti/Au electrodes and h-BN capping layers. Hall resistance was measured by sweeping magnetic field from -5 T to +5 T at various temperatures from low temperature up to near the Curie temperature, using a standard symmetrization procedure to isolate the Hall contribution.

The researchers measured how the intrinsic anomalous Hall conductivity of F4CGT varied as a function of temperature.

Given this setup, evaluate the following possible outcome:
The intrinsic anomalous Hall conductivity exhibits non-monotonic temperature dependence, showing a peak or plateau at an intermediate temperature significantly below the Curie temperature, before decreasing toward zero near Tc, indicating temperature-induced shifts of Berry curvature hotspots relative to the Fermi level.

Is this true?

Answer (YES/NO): YES